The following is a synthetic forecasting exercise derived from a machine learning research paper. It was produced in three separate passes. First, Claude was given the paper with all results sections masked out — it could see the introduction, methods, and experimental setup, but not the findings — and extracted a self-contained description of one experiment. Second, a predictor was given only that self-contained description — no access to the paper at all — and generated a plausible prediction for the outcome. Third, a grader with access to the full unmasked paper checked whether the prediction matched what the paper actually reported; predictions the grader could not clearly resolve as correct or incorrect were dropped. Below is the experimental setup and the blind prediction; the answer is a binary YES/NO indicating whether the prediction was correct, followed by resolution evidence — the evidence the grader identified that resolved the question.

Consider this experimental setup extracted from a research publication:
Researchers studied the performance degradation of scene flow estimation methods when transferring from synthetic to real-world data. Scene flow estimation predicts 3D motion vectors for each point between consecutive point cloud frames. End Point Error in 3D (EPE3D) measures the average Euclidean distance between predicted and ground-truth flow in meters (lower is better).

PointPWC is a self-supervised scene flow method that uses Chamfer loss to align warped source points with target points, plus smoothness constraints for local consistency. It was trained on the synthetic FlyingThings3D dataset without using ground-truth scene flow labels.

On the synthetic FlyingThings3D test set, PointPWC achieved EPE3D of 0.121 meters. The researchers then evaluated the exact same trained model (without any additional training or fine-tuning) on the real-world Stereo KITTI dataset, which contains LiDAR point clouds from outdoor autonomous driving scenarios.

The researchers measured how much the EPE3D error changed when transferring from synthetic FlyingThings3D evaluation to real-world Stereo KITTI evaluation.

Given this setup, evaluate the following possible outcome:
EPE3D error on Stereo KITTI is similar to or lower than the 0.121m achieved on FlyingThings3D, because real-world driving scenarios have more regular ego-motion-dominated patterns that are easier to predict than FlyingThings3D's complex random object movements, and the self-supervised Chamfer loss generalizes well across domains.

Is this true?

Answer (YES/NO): NO